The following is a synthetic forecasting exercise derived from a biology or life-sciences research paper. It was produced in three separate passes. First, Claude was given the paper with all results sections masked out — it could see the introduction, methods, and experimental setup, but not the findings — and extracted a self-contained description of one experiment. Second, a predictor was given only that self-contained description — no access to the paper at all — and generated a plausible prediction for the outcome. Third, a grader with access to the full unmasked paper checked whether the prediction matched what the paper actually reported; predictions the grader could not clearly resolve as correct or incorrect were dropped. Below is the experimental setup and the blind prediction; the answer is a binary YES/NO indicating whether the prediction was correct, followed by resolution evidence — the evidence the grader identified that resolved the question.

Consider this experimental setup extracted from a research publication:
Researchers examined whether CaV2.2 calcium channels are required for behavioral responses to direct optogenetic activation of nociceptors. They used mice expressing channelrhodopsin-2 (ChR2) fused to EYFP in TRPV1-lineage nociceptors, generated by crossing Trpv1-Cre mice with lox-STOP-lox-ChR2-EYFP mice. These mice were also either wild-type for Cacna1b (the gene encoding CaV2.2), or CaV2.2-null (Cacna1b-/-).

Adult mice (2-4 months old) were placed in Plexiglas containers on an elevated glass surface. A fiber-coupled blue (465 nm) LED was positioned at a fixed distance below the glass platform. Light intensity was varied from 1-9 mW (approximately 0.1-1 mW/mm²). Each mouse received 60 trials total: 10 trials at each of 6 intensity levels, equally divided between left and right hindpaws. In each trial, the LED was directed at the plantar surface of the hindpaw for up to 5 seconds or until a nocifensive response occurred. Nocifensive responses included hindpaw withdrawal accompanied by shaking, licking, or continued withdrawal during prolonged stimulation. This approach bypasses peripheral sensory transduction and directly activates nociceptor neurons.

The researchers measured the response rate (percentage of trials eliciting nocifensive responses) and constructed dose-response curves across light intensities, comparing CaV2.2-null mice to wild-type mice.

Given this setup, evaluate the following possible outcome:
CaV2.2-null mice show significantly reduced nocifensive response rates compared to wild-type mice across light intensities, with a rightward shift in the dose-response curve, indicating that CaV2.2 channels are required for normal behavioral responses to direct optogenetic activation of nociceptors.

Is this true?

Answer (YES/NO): YES